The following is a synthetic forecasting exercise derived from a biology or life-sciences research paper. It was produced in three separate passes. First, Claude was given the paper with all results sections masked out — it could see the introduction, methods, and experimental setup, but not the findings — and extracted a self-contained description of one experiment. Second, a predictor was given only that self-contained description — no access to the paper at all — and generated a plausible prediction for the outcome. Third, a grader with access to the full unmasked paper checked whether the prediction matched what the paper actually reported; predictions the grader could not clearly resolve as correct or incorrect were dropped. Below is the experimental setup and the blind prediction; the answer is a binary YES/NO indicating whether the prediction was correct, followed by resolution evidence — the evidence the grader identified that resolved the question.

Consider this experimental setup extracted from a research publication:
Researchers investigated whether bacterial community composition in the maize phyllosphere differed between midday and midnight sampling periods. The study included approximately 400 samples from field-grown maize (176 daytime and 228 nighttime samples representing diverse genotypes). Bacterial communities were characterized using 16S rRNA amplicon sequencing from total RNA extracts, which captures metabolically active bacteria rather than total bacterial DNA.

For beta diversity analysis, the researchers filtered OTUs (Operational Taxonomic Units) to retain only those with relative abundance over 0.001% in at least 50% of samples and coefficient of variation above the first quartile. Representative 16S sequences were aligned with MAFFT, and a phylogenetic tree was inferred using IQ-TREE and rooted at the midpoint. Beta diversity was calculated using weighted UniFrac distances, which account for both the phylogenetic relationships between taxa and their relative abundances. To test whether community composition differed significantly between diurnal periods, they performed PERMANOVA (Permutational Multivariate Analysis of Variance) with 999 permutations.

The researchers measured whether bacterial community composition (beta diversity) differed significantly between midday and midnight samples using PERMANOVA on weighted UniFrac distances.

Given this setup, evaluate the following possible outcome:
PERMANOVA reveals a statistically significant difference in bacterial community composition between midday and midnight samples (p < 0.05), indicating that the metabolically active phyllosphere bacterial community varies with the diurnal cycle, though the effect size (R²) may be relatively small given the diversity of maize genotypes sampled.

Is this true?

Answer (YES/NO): YES